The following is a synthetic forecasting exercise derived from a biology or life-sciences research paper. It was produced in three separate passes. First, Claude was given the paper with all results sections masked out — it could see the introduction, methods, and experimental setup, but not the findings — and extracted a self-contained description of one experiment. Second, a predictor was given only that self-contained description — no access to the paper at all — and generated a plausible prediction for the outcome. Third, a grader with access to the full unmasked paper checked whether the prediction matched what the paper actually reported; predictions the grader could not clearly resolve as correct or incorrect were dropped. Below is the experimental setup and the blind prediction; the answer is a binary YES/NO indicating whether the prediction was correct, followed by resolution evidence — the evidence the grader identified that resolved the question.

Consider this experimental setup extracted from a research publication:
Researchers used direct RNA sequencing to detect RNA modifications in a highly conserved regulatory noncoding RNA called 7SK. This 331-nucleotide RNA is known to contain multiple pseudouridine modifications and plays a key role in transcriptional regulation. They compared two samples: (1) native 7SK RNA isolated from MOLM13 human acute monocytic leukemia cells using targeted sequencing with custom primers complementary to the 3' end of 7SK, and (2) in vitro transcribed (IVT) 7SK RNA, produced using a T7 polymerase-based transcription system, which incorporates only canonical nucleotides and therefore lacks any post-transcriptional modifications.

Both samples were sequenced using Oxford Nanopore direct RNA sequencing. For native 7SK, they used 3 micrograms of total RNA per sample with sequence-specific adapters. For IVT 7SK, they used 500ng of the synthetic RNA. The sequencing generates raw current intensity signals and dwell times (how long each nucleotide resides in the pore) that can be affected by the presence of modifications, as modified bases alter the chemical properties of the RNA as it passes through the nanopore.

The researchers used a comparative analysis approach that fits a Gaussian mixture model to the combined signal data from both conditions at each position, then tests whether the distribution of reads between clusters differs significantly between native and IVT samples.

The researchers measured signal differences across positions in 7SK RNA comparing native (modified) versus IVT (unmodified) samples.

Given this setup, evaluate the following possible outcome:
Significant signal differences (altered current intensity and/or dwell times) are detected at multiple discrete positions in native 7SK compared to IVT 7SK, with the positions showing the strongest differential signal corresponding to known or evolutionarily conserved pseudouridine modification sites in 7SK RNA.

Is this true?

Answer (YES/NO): YES